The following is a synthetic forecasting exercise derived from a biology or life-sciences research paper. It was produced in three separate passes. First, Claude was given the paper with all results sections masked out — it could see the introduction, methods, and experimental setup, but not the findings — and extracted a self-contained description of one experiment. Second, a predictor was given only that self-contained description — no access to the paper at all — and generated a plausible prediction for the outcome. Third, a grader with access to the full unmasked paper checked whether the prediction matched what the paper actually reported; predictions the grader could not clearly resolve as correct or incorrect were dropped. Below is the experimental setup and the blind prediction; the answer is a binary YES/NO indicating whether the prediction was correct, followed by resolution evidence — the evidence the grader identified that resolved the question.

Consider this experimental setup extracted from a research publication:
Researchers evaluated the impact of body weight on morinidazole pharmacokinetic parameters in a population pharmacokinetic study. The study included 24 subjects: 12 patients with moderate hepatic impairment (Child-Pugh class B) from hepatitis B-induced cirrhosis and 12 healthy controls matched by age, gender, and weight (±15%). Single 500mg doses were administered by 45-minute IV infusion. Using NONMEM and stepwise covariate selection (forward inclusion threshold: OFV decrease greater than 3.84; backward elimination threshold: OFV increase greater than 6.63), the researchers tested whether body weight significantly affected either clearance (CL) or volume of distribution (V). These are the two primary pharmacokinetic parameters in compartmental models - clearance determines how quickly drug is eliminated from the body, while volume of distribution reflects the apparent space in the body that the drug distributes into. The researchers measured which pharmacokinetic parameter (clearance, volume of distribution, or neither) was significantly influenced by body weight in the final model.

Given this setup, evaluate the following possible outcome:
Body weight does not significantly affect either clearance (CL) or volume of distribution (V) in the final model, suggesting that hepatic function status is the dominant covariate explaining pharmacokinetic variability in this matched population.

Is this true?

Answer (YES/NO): NO